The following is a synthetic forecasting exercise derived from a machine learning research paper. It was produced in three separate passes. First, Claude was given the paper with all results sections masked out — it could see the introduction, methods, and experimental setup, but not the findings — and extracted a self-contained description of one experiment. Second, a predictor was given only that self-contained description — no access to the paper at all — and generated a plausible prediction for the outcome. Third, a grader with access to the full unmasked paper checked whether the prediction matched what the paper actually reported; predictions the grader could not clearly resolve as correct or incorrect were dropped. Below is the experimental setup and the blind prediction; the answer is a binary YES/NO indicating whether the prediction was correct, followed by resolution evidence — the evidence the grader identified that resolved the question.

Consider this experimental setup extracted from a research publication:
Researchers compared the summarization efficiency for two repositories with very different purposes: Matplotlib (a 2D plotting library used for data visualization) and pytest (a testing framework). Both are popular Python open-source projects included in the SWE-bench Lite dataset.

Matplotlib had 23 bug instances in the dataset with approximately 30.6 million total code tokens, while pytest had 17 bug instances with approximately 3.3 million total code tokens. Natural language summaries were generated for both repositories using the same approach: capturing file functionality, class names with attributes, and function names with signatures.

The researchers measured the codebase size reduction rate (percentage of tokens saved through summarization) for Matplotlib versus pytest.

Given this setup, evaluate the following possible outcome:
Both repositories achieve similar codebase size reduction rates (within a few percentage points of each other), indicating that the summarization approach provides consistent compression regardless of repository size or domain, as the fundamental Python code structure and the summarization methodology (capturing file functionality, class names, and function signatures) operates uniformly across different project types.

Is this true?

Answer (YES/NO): NO